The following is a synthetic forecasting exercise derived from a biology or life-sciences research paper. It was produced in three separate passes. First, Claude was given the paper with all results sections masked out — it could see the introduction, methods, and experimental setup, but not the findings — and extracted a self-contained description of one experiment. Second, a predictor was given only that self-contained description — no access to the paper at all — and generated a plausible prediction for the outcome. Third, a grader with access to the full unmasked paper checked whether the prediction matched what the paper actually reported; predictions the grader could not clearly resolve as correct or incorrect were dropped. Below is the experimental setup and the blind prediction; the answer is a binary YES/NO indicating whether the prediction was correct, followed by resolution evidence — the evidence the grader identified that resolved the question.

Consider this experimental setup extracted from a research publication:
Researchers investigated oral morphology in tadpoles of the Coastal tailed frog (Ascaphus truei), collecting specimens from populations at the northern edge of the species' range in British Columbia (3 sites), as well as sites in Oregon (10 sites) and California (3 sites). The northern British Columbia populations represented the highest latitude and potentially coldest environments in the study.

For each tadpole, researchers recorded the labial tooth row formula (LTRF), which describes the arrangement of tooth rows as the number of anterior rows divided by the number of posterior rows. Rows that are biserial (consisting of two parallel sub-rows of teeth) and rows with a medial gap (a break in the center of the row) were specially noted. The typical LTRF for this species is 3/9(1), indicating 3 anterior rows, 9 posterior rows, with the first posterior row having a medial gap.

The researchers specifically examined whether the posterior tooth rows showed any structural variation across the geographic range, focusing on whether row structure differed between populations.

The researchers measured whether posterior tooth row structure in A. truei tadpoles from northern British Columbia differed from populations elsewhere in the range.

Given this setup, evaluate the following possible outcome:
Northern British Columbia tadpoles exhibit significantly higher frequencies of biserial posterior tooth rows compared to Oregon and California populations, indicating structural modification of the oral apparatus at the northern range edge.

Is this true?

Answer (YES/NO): NO